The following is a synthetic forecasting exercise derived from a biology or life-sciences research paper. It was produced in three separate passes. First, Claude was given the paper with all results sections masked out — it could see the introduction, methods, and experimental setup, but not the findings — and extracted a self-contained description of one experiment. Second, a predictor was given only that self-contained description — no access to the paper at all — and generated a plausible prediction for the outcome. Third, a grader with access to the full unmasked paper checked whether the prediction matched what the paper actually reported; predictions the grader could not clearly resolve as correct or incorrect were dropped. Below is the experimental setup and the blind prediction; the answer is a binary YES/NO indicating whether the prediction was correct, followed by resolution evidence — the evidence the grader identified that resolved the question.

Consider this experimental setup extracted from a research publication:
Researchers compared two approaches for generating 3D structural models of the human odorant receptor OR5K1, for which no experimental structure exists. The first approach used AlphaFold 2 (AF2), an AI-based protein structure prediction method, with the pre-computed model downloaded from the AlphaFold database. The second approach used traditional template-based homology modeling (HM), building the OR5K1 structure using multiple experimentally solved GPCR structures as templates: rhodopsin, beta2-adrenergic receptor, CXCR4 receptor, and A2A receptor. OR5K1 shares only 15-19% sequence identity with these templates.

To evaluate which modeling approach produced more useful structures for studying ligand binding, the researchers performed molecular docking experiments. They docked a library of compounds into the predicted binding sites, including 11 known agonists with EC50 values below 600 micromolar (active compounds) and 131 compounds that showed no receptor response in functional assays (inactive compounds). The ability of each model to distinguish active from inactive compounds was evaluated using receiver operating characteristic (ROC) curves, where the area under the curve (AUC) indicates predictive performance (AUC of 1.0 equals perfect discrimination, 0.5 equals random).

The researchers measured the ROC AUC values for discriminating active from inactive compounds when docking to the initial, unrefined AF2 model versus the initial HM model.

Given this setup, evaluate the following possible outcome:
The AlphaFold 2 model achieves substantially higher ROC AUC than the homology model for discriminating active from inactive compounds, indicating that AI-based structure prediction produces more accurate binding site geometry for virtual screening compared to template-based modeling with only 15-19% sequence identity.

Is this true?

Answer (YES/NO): NO